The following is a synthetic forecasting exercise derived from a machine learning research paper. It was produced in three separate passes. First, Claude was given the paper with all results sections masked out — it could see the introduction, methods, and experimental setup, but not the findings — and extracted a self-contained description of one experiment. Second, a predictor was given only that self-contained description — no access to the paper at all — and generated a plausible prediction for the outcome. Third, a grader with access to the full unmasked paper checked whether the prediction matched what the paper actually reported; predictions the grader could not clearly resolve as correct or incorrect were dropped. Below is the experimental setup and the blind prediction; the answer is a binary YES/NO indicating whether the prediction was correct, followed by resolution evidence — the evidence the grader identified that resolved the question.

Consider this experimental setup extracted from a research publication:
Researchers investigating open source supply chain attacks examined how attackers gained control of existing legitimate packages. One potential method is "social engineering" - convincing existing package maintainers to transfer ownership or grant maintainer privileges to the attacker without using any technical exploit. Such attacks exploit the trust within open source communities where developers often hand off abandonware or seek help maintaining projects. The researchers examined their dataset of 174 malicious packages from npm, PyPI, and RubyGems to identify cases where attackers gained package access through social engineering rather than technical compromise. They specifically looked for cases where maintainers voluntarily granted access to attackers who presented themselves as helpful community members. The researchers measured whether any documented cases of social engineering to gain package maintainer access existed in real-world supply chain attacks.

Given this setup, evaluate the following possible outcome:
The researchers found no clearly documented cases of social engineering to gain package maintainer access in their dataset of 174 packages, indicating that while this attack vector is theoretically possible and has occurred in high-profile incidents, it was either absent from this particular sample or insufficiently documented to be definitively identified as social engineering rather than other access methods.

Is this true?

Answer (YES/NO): NO